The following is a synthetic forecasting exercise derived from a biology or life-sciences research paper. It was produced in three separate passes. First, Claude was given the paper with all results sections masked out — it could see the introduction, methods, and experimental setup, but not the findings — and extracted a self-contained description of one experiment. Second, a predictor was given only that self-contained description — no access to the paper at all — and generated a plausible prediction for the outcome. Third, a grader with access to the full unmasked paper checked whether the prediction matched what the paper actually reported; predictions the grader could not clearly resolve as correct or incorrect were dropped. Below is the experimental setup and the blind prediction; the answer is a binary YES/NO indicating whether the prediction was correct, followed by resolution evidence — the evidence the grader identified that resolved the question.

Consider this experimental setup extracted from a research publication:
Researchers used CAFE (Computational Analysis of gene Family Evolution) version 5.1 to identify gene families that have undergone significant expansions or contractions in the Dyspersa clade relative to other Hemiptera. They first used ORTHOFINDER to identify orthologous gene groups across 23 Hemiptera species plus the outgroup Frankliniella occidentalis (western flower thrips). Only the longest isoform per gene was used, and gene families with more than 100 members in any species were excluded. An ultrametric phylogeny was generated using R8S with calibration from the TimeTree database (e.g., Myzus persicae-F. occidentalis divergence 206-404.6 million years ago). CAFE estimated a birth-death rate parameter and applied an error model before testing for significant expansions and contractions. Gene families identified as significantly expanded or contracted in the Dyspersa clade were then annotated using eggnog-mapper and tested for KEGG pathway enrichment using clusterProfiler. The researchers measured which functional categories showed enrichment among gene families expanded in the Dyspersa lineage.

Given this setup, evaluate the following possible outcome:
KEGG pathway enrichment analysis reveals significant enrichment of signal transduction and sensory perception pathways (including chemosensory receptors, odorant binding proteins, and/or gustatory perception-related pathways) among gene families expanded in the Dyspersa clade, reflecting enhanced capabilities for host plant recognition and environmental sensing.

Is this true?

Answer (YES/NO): NO